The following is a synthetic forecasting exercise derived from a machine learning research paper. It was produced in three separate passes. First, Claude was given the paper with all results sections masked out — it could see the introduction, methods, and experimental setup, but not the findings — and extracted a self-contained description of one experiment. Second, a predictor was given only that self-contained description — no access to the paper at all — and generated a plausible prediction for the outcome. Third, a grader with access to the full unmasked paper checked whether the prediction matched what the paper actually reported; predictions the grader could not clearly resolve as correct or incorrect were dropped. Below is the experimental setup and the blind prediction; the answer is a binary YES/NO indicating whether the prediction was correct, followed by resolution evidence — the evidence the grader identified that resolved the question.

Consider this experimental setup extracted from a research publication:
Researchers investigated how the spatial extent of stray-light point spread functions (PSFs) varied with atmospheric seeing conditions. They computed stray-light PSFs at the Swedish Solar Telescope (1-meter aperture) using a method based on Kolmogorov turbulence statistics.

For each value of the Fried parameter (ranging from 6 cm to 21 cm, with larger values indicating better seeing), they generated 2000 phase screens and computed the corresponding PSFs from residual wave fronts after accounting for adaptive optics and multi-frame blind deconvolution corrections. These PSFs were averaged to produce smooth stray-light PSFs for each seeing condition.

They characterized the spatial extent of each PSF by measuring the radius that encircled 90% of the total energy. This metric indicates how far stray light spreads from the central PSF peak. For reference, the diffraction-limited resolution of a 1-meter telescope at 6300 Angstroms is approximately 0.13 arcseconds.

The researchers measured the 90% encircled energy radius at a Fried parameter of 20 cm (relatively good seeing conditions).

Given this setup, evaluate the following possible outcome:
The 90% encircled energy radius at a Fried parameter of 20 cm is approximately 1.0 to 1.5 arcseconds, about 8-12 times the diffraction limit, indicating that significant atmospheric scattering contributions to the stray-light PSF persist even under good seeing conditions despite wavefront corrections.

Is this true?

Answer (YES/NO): YES